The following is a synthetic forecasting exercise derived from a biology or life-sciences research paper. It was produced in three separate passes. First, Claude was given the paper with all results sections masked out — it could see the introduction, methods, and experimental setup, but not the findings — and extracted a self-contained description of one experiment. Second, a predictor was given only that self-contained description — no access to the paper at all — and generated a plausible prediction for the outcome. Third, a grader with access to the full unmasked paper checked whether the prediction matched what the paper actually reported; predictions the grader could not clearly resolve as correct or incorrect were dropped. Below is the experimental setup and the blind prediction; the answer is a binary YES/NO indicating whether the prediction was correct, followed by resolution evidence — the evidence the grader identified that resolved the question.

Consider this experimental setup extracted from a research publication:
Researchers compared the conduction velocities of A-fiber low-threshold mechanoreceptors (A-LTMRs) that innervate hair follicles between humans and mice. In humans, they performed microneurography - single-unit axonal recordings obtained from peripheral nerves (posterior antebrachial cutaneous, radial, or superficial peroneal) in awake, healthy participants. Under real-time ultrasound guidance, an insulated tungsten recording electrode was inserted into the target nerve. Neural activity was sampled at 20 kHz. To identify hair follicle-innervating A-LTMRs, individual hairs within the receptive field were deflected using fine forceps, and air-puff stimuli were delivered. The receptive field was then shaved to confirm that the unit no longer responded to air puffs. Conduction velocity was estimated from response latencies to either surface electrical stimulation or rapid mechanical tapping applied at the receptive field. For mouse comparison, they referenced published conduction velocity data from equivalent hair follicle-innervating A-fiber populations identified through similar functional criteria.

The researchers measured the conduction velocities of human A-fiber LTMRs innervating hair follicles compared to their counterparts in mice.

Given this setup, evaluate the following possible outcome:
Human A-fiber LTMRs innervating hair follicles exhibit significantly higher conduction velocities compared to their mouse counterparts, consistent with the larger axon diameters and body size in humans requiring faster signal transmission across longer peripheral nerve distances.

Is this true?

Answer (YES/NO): YES